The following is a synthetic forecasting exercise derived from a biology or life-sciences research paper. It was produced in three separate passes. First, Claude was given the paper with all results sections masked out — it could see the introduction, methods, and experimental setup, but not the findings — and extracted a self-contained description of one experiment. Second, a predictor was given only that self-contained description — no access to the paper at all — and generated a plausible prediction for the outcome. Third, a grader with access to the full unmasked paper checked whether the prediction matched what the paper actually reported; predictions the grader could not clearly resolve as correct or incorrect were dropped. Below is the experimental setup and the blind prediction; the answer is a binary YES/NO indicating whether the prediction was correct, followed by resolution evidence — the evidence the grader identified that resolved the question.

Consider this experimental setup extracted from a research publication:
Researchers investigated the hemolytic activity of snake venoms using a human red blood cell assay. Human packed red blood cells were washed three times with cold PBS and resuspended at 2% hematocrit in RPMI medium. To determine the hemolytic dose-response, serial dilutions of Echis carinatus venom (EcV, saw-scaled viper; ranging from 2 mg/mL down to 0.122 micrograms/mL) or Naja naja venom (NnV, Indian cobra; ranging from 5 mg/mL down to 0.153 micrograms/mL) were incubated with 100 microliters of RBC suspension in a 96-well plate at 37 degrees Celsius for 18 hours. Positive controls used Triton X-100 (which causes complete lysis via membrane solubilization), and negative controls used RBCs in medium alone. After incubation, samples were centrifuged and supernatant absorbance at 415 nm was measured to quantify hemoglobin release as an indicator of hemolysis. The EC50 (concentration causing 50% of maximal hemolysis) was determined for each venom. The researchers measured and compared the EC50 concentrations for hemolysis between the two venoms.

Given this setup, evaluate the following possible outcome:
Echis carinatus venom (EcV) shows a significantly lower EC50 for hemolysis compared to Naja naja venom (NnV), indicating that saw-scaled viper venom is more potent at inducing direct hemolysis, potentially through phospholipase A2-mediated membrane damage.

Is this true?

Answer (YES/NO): NO